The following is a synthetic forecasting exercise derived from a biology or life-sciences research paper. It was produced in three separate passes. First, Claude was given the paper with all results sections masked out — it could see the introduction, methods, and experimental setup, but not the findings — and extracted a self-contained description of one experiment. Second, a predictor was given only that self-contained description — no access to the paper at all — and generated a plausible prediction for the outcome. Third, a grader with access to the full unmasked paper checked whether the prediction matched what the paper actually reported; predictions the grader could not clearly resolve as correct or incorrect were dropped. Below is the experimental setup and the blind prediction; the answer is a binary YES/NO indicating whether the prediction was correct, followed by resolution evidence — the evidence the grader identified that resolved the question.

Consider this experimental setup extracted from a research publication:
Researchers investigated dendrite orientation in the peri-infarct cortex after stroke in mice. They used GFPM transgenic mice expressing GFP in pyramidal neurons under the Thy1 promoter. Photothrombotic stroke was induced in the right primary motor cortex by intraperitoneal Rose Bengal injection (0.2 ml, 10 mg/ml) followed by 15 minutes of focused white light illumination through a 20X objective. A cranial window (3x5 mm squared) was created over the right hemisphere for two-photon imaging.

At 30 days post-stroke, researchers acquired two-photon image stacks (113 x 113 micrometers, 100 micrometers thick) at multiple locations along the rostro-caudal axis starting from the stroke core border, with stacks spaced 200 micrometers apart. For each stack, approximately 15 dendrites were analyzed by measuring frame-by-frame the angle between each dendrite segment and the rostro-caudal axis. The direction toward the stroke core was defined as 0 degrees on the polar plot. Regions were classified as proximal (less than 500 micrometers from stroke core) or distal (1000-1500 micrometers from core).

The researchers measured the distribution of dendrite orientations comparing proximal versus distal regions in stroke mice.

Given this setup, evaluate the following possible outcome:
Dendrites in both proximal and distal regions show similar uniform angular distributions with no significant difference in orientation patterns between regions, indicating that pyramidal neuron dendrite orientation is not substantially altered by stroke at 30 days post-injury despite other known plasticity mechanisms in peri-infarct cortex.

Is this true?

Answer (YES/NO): NO